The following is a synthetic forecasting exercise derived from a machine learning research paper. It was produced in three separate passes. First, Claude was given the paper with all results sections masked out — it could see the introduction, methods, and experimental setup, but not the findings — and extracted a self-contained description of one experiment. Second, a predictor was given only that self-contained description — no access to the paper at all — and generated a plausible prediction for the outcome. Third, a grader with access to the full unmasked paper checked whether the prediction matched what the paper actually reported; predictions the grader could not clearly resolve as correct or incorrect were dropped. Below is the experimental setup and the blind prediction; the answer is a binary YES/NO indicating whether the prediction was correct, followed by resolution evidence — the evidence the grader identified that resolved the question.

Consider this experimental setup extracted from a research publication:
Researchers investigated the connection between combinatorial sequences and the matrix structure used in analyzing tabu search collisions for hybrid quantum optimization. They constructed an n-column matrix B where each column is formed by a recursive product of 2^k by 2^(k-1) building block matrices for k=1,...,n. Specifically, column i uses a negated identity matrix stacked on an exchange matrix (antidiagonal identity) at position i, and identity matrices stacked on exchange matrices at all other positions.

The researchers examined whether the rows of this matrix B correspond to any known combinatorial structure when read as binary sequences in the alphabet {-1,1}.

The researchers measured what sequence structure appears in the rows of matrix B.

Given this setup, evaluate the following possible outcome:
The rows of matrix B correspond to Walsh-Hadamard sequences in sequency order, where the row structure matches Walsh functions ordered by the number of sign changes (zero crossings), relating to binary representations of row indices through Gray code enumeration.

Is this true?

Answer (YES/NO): NO